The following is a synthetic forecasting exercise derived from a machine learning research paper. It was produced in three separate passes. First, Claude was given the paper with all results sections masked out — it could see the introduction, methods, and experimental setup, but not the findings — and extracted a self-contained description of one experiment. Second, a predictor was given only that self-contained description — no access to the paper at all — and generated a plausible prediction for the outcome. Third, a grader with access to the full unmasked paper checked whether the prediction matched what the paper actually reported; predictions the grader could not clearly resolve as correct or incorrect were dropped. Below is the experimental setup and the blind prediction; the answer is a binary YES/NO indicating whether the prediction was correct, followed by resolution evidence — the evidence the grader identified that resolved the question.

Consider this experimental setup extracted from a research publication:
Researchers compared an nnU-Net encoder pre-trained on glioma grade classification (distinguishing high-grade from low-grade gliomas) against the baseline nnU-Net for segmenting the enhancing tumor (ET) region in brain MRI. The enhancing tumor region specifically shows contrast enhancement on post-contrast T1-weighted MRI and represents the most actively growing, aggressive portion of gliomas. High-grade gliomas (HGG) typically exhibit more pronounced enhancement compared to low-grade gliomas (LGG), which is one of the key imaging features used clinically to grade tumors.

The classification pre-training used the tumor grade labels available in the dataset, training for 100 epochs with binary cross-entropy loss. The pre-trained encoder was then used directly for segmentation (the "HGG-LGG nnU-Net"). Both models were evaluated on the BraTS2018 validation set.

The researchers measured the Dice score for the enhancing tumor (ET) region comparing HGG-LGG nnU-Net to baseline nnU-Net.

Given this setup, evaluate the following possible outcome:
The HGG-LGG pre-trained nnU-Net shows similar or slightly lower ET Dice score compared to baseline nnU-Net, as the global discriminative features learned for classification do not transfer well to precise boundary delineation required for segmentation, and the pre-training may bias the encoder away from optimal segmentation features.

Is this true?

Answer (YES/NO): NO